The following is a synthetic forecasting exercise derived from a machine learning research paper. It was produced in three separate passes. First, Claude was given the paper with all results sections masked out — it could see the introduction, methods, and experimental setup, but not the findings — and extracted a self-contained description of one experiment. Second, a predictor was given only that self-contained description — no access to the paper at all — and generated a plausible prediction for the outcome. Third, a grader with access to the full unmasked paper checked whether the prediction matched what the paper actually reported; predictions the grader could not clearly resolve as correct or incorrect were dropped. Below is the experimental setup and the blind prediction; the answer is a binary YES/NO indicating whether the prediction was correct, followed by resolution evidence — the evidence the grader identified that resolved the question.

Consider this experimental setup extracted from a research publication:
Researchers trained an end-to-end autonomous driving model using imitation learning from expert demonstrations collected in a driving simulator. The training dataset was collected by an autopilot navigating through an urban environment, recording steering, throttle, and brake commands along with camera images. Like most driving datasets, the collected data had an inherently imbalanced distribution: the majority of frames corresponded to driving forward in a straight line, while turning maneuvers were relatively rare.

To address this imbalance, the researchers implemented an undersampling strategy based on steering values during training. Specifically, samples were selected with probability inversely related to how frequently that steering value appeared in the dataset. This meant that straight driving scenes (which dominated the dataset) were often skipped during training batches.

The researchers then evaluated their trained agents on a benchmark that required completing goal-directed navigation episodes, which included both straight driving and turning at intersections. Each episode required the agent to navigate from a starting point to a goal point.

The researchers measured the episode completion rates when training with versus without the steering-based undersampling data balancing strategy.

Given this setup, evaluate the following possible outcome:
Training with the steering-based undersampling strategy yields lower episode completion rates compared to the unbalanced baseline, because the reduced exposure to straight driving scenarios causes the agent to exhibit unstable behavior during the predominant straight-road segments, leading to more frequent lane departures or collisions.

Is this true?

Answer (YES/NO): NO